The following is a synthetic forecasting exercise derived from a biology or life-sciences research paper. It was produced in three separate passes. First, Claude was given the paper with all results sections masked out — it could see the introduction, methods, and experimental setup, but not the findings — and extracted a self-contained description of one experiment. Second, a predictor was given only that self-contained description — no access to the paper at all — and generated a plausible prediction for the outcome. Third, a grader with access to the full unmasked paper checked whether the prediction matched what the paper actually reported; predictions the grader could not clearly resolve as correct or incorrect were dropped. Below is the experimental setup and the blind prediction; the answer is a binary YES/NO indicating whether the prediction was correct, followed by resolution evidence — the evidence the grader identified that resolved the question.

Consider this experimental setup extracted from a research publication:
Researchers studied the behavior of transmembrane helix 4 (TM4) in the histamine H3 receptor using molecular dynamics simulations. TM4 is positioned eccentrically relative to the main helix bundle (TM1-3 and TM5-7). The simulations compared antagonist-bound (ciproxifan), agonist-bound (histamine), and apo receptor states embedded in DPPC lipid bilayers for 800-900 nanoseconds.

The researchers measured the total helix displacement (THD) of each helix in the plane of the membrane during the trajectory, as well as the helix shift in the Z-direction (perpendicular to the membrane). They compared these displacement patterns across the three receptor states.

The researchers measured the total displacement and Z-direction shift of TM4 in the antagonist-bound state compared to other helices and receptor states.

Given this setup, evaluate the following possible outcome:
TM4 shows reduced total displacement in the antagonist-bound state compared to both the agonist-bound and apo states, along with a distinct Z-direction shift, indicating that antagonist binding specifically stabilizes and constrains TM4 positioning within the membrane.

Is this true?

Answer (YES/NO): NO